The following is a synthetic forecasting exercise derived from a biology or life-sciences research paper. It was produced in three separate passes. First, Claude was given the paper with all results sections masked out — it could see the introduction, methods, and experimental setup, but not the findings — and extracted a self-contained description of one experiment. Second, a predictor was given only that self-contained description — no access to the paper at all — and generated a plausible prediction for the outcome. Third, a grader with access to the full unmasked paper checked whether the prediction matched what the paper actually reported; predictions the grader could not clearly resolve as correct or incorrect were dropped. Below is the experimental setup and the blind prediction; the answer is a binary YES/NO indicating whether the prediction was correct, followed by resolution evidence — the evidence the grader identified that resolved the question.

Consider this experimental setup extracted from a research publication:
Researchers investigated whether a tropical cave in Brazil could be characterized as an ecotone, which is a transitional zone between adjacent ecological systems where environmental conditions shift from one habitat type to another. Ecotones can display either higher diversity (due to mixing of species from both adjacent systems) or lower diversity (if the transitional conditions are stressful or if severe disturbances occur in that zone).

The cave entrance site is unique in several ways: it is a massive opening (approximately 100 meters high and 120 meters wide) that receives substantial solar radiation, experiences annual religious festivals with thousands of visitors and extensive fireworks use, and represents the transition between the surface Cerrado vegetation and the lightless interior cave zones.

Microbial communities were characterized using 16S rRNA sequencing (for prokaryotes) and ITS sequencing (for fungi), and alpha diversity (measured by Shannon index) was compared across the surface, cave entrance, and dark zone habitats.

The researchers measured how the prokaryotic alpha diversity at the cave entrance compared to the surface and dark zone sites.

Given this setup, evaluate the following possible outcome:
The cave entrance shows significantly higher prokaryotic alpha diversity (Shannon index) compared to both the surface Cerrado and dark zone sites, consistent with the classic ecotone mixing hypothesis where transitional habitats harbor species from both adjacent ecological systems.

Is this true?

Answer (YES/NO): NO